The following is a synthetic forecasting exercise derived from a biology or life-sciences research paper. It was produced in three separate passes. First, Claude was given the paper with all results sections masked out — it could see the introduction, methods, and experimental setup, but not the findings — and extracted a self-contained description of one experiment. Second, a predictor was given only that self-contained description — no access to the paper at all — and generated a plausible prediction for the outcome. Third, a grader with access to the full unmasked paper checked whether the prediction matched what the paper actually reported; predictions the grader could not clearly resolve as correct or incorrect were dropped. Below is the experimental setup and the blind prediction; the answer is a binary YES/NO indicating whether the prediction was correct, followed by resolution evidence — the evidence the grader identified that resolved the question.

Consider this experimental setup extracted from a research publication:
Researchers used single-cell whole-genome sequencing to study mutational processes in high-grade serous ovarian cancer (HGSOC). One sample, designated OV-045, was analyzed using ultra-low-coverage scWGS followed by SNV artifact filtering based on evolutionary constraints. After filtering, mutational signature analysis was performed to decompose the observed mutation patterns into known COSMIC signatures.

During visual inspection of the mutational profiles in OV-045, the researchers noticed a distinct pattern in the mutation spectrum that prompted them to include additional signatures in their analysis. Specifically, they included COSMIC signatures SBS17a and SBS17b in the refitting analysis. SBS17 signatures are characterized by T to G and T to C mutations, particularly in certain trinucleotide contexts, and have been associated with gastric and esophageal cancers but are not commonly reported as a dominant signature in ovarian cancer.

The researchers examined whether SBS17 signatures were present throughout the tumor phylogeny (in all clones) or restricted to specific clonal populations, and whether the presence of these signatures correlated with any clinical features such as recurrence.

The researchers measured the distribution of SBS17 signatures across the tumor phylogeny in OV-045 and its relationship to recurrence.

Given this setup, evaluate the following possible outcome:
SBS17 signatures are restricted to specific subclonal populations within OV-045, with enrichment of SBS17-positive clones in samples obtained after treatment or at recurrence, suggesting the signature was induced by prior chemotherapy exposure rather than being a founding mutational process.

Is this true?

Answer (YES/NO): NO